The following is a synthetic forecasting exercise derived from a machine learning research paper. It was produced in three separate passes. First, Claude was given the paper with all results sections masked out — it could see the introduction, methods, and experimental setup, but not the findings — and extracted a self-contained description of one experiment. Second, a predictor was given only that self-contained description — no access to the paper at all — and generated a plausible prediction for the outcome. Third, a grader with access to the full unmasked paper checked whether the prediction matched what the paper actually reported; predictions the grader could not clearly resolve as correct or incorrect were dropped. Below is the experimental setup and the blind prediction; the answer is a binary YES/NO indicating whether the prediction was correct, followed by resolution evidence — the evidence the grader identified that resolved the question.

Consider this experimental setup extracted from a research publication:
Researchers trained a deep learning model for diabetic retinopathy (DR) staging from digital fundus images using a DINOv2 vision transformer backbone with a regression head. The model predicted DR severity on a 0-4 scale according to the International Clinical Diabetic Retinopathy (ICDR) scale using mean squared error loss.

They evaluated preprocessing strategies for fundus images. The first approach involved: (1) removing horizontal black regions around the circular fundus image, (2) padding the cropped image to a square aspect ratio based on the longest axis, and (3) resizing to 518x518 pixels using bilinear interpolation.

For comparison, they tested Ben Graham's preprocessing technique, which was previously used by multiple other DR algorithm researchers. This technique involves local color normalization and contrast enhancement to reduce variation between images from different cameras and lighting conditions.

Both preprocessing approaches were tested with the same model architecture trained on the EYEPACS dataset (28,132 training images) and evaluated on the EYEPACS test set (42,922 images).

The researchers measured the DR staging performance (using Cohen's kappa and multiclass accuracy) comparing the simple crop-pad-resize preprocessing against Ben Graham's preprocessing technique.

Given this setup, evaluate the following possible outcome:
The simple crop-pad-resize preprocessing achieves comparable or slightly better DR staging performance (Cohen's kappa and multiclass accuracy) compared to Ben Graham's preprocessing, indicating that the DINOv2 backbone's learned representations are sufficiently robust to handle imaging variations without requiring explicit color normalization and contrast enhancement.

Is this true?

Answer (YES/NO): YES